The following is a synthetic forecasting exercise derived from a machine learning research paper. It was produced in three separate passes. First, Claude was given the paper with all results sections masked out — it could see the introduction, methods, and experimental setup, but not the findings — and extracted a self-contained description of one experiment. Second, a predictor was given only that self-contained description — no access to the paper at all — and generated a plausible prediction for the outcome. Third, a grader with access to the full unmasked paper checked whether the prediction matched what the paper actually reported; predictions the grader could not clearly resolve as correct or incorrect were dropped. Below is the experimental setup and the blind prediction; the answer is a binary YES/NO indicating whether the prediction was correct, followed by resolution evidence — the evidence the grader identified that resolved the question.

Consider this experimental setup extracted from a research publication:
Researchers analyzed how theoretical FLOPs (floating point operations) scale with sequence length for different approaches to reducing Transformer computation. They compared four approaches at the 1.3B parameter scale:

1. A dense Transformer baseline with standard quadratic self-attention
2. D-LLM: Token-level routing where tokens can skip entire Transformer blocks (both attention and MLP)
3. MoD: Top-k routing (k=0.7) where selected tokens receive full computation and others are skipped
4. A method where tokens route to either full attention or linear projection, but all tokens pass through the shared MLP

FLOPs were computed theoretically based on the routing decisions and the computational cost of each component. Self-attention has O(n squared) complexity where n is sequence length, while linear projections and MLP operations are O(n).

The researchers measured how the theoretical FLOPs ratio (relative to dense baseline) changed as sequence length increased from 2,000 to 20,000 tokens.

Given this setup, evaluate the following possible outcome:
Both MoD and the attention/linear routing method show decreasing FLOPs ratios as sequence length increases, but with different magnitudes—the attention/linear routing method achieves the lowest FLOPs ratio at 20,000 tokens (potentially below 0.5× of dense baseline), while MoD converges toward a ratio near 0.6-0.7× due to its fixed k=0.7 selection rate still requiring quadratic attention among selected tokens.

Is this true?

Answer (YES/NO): NO